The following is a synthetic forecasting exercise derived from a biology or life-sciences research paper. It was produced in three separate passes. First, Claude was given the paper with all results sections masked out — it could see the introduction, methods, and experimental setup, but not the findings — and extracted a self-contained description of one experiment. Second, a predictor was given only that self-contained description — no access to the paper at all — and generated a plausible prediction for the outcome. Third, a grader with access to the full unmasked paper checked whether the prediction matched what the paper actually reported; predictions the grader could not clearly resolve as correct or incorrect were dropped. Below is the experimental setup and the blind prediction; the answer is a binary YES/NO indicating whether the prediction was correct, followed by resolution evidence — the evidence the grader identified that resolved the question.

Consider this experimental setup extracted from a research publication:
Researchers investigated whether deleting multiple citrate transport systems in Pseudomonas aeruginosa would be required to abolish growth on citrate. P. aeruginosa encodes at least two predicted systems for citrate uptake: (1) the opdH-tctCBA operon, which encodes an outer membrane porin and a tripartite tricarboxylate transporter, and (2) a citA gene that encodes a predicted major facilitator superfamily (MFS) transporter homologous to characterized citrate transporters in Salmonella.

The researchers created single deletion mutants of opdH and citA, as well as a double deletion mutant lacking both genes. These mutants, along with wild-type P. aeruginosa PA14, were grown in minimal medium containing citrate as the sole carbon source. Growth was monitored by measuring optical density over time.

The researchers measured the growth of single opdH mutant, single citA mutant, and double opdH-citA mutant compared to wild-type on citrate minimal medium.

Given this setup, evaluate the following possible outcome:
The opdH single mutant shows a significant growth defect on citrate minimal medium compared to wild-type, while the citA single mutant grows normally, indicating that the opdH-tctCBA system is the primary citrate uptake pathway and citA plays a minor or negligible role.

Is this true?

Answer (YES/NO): NO